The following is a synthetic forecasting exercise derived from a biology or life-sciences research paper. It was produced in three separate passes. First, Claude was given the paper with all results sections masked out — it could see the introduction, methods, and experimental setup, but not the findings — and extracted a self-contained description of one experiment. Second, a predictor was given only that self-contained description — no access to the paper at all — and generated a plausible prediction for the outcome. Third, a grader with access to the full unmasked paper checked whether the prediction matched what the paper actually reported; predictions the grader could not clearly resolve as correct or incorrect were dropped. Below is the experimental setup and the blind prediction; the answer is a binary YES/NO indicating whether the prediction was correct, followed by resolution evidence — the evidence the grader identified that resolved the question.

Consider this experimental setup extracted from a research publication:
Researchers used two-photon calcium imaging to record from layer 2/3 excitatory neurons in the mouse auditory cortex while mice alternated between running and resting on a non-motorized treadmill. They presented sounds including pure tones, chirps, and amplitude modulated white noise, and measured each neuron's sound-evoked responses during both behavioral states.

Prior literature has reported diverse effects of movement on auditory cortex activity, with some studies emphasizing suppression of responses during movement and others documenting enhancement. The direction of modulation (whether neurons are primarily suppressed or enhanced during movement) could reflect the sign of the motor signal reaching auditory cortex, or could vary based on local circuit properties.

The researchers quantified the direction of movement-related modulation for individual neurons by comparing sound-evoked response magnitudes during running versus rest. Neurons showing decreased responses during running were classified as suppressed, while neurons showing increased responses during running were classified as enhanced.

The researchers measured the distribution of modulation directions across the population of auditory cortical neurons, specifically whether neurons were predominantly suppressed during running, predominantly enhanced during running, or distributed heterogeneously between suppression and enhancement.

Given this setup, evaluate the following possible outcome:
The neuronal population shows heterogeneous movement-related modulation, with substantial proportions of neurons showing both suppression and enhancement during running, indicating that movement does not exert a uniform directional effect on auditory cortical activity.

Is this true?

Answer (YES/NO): YES